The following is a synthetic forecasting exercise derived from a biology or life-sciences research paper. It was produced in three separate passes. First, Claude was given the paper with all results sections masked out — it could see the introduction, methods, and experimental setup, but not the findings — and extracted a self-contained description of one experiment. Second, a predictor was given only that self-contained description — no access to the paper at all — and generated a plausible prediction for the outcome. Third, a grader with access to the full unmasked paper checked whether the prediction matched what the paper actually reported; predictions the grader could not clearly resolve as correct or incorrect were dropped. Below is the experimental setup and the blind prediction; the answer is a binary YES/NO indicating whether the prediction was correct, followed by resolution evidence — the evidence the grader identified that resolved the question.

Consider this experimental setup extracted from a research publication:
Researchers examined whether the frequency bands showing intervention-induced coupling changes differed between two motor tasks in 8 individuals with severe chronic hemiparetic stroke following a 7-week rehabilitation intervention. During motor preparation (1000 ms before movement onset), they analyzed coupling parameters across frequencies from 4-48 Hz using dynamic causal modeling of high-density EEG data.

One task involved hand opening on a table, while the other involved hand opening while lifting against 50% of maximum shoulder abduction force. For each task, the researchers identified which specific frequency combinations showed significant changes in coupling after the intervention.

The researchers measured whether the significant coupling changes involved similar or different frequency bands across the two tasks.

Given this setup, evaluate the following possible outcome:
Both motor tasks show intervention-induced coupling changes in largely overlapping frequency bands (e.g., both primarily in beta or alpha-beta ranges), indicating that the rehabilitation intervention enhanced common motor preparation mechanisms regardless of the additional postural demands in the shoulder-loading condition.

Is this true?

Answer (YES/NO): NO